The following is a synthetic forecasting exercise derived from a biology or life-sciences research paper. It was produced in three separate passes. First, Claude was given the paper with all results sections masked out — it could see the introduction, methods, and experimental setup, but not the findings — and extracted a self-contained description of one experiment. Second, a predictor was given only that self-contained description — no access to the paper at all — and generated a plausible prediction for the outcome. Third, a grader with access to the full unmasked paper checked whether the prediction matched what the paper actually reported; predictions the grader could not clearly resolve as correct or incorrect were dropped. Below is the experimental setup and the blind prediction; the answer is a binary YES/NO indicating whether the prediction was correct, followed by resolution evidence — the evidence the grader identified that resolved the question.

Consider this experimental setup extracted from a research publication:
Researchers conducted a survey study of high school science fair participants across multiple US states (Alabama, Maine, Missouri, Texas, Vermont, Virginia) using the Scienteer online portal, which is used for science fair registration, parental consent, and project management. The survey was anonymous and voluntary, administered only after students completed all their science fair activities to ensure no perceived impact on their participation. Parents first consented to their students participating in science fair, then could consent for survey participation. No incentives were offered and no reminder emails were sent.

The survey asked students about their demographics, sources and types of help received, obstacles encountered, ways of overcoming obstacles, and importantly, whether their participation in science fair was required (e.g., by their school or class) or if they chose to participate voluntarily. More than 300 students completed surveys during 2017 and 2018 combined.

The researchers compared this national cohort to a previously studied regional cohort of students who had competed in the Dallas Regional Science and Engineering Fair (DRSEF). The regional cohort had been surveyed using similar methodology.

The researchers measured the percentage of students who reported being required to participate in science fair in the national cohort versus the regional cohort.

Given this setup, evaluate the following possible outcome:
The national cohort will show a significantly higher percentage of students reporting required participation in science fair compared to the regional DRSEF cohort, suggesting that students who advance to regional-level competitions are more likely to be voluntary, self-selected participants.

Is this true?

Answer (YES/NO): YES